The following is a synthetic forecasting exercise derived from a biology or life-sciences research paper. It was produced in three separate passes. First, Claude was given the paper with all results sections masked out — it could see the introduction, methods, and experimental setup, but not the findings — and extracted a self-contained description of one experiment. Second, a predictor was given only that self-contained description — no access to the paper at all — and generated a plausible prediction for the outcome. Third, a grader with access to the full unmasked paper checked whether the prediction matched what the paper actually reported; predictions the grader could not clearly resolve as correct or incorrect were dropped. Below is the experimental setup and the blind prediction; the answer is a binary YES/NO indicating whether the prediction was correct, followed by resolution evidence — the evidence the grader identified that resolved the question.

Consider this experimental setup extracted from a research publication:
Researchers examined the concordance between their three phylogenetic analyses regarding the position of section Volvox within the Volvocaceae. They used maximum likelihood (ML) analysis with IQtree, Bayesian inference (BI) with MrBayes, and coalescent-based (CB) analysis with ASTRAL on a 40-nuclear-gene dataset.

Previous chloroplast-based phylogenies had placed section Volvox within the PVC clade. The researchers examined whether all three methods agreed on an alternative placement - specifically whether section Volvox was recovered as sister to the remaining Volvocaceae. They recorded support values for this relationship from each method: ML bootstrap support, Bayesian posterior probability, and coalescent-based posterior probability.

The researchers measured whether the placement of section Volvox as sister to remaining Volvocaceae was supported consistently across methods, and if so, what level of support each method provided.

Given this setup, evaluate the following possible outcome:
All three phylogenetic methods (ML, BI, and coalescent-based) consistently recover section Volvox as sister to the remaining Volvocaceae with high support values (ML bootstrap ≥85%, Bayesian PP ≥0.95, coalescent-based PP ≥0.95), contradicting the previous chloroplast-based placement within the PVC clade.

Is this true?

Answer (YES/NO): NO